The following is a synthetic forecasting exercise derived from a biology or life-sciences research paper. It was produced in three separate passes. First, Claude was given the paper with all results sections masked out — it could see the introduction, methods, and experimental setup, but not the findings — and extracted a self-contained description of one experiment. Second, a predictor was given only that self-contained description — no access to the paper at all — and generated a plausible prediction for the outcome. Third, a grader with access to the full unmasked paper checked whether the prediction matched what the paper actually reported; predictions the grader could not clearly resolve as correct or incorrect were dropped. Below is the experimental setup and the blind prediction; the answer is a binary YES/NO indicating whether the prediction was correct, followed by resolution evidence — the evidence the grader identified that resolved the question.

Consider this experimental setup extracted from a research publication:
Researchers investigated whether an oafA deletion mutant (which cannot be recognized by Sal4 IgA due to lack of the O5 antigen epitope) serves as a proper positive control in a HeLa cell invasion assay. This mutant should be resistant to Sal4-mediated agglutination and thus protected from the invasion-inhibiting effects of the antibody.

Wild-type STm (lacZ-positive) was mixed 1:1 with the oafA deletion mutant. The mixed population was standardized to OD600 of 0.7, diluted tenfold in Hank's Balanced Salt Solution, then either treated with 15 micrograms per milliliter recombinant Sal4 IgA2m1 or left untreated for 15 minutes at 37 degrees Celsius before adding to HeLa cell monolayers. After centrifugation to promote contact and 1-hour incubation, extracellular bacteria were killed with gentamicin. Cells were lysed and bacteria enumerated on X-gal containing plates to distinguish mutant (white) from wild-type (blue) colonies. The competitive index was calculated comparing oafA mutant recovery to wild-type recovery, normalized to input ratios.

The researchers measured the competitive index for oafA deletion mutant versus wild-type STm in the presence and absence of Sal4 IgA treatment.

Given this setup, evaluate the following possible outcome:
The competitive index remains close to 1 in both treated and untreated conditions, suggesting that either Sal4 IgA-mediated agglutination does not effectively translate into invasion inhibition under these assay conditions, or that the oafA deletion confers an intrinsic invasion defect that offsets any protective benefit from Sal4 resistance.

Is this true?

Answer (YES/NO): NO